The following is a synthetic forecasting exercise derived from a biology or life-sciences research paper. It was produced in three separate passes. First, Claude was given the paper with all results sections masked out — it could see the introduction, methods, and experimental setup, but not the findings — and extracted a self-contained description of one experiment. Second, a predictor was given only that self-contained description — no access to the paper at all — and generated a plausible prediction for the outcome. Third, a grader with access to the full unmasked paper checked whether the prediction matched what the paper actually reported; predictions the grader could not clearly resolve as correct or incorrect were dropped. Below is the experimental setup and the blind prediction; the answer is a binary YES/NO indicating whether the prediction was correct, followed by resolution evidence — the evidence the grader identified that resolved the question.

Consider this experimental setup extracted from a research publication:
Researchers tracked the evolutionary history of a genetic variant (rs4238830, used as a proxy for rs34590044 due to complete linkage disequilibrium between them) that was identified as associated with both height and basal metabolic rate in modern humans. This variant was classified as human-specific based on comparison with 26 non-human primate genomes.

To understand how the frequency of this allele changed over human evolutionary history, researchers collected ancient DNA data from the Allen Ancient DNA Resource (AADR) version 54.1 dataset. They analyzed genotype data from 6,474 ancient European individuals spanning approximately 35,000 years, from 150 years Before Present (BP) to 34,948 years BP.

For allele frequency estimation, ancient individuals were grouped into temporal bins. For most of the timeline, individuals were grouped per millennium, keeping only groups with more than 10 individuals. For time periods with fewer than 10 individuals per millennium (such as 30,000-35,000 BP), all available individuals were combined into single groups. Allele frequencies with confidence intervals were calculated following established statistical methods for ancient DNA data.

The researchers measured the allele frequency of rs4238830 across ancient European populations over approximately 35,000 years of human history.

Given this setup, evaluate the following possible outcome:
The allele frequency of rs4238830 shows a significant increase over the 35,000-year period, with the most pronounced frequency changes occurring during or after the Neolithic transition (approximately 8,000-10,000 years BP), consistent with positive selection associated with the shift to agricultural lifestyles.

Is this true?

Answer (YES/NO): NO